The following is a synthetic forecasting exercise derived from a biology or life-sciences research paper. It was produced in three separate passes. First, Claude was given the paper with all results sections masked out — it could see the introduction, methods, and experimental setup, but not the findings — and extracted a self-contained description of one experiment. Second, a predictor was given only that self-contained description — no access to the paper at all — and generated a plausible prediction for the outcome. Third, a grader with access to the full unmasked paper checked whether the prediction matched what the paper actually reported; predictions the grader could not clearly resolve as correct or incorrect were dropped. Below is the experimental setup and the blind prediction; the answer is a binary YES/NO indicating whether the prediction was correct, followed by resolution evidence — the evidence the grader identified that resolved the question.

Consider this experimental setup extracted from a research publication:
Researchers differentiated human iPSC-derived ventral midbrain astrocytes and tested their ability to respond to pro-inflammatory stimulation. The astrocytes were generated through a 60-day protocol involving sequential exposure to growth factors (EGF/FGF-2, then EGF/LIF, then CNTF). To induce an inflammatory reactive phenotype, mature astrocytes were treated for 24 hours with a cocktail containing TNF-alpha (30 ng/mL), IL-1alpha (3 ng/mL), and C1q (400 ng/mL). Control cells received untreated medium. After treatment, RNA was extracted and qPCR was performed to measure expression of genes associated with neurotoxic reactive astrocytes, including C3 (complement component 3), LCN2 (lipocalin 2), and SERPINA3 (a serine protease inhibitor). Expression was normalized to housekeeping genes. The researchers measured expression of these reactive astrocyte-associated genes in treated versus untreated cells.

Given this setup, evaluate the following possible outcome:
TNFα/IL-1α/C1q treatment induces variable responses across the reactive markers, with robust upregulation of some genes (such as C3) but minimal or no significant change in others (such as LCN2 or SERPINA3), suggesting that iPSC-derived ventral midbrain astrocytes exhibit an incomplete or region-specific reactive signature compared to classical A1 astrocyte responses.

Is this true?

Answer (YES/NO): NO